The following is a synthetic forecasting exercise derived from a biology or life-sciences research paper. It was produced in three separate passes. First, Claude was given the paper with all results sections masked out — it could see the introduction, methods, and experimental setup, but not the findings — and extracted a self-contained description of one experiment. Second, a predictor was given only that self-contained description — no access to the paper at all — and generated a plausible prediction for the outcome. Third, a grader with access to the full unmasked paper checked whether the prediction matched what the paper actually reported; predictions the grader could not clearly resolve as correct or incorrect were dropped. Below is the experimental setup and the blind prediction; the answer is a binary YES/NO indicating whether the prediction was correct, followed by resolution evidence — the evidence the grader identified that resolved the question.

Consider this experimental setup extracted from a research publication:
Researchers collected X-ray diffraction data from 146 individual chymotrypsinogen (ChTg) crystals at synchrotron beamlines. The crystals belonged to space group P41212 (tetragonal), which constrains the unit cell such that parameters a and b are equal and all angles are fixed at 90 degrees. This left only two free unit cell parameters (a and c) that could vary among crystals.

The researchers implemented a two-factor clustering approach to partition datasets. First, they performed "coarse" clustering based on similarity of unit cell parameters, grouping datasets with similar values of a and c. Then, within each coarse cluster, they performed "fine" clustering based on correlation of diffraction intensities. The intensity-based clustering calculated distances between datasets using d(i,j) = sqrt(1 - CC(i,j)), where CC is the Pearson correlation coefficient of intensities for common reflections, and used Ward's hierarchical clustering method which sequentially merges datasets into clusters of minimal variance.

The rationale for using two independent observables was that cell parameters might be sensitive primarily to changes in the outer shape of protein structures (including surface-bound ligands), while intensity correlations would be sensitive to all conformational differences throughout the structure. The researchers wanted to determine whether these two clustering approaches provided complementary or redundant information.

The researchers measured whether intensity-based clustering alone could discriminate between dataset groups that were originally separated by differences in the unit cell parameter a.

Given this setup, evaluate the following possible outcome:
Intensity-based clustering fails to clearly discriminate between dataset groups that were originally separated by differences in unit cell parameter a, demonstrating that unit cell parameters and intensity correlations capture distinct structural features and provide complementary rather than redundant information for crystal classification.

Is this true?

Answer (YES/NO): NO